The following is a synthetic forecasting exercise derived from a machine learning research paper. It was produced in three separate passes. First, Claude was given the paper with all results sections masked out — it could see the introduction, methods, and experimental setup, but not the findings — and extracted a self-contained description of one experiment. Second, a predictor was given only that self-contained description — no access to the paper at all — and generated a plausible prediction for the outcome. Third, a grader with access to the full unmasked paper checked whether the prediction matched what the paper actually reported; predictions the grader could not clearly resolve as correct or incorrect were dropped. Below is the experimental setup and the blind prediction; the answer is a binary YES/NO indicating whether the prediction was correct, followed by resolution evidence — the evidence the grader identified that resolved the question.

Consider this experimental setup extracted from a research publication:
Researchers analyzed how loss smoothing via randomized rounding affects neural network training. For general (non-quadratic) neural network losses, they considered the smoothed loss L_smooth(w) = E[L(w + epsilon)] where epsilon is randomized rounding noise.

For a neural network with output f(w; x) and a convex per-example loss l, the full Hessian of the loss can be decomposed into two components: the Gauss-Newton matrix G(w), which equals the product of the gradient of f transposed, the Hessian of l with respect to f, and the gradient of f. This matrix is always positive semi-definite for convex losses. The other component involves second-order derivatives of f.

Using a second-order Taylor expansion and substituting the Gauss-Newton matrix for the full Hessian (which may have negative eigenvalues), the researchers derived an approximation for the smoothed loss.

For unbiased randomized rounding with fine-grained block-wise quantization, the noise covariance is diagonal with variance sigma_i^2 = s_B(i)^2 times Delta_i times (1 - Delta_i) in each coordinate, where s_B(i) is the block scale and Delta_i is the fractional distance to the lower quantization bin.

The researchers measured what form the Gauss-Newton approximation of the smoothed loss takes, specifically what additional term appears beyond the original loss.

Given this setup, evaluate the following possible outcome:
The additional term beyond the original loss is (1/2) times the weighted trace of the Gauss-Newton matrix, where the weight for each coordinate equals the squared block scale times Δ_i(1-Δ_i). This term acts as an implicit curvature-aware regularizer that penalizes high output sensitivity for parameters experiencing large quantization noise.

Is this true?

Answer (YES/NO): YES